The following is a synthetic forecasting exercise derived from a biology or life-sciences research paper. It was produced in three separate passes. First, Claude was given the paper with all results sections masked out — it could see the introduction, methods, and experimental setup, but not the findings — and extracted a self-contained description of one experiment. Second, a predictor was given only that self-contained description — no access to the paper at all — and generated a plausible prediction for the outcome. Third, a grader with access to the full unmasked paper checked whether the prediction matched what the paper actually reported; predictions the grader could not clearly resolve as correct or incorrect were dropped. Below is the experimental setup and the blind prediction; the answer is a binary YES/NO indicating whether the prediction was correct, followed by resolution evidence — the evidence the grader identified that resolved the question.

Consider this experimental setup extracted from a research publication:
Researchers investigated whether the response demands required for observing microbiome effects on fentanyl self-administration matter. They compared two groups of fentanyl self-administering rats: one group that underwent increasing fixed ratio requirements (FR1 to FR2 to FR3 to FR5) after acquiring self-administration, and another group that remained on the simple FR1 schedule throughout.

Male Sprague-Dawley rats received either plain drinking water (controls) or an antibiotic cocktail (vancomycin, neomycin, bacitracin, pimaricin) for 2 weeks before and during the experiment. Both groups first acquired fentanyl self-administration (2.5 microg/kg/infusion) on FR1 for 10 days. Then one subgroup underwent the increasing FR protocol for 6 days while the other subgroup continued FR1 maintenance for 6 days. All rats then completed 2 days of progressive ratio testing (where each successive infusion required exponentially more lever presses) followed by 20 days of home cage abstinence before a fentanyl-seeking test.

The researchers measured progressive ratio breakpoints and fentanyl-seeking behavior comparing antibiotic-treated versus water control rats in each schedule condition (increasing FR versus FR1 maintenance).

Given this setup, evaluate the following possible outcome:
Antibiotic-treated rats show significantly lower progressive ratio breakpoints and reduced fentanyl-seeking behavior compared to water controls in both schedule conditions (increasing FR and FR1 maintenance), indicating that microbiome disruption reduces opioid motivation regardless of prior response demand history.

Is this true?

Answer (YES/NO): NO